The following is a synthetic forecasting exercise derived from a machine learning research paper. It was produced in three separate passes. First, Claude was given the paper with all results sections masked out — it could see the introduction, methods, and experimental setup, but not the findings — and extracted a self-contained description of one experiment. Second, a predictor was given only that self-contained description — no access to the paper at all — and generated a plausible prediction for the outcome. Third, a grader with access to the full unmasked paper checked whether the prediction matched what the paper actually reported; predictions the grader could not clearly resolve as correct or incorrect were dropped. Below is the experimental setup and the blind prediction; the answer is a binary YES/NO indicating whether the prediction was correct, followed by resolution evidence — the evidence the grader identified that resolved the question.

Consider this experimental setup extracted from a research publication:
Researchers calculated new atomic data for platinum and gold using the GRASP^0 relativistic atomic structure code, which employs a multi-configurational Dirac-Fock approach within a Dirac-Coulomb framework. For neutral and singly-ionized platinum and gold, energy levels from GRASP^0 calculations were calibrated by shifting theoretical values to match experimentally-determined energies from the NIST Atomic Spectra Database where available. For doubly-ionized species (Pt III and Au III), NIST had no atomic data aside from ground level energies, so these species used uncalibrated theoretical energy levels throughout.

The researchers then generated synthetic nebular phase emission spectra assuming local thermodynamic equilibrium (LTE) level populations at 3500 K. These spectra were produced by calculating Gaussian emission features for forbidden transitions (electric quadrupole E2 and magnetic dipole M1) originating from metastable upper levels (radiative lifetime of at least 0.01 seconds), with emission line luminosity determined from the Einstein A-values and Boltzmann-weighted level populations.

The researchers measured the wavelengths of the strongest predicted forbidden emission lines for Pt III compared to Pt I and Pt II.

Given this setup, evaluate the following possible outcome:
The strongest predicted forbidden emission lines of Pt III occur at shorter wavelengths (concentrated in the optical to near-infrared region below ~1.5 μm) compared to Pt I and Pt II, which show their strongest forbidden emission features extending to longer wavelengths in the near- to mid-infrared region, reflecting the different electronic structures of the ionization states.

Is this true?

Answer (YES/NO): NO